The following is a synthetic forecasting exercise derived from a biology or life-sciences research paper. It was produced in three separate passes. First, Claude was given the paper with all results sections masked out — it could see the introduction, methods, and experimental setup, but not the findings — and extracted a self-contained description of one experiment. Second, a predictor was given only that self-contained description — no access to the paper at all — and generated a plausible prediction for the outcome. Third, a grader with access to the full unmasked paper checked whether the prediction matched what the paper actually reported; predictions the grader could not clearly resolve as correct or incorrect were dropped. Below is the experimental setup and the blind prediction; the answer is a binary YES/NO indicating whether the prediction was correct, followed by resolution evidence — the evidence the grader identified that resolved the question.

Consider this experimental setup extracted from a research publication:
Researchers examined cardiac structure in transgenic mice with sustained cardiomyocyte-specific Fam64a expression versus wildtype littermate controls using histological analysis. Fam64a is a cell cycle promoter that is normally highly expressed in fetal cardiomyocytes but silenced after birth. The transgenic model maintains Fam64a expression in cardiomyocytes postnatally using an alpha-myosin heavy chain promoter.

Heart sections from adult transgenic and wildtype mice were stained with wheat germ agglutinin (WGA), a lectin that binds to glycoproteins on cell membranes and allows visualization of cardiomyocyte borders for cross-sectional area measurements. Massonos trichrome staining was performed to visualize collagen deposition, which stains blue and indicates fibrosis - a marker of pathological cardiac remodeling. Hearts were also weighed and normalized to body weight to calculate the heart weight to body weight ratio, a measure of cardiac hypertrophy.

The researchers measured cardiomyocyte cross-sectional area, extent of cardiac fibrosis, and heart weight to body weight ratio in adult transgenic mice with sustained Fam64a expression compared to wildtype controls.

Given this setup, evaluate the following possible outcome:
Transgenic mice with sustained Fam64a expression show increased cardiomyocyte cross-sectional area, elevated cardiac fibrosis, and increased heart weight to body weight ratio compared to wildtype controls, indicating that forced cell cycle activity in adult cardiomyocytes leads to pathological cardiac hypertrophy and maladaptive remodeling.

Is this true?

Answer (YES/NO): NO